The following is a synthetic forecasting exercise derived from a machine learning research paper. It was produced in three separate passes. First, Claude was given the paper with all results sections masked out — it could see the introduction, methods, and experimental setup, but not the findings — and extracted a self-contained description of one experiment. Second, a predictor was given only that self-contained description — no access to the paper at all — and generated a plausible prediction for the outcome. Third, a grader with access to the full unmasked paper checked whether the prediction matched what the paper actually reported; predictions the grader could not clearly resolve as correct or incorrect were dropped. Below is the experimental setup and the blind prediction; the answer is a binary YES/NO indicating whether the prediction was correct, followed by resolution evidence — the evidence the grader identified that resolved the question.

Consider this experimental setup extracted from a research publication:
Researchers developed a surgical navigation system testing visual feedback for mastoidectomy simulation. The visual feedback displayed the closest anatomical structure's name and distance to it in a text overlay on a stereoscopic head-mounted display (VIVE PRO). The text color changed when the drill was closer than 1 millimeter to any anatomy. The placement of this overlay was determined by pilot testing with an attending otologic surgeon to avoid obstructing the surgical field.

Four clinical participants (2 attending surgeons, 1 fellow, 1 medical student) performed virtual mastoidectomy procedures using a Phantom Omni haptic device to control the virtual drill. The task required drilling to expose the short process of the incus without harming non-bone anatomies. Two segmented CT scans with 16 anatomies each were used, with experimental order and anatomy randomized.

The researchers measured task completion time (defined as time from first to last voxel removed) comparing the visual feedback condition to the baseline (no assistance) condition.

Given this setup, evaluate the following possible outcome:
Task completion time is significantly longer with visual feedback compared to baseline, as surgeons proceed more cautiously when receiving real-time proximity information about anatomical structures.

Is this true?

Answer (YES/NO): NO